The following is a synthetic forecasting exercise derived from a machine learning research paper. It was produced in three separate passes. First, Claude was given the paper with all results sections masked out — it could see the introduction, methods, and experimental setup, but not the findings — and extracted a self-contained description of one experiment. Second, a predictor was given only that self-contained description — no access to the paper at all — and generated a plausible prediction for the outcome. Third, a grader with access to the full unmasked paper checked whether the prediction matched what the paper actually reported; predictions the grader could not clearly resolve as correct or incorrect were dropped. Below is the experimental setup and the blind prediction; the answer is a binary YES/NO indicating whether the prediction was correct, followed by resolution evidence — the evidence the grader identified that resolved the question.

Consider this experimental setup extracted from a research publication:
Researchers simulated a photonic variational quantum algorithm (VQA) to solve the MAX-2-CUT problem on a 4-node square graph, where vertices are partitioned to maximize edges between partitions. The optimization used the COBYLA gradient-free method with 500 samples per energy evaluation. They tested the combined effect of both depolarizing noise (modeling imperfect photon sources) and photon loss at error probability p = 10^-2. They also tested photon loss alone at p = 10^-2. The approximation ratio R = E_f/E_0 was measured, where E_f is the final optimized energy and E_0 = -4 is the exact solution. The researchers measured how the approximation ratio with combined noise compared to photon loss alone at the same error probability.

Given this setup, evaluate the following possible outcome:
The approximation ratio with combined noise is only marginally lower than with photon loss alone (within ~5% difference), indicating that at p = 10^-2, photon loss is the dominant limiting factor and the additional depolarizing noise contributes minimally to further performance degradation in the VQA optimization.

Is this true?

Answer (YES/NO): NO